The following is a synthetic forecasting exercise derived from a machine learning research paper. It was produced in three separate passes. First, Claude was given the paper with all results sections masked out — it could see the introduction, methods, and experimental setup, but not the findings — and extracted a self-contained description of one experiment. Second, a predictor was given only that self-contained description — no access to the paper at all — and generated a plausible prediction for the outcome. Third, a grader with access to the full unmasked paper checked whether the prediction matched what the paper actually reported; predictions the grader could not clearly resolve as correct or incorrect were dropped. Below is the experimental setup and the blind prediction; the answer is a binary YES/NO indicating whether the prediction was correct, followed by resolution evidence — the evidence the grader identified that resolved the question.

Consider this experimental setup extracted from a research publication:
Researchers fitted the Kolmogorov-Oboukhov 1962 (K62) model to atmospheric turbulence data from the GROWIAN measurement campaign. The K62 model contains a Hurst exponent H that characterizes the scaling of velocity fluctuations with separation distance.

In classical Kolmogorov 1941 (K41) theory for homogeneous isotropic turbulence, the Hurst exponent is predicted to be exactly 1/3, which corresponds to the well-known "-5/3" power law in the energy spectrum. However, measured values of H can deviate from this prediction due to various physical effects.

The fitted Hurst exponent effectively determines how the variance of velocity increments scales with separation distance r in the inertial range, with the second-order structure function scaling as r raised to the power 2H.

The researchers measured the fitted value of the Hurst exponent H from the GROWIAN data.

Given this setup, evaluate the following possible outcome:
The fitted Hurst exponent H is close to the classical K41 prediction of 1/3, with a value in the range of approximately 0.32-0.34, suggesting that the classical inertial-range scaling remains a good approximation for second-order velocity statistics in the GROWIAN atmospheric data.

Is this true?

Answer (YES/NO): YES